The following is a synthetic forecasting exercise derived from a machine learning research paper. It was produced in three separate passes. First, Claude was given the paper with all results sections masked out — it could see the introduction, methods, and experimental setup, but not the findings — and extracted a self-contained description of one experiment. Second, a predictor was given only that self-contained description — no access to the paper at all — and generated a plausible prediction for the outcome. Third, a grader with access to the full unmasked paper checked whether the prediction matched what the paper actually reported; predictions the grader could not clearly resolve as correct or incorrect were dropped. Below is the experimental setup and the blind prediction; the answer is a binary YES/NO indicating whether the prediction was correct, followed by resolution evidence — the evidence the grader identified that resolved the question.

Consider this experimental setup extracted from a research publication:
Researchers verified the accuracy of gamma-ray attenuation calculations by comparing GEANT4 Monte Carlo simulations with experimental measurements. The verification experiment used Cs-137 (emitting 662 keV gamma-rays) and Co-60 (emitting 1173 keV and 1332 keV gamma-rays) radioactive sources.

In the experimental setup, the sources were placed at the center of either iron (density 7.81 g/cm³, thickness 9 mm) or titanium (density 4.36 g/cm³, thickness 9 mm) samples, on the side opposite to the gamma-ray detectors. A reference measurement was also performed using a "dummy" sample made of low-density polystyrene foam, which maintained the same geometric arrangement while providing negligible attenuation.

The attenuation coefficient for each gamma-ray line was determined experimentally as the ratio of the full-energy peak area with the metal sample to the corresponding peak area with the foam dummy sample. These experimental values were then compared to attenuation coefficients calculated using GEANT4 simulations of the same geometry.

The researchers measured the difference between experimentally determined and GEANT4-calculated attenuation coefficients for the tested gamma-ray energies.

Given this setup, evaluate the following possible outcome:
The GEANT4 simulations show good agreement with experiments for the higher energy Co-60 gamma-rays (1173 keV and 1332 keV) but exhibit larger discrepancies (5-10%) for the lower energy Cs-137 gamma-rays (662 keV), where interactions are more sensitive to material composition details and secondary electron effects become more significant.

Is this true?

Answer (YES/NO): NO